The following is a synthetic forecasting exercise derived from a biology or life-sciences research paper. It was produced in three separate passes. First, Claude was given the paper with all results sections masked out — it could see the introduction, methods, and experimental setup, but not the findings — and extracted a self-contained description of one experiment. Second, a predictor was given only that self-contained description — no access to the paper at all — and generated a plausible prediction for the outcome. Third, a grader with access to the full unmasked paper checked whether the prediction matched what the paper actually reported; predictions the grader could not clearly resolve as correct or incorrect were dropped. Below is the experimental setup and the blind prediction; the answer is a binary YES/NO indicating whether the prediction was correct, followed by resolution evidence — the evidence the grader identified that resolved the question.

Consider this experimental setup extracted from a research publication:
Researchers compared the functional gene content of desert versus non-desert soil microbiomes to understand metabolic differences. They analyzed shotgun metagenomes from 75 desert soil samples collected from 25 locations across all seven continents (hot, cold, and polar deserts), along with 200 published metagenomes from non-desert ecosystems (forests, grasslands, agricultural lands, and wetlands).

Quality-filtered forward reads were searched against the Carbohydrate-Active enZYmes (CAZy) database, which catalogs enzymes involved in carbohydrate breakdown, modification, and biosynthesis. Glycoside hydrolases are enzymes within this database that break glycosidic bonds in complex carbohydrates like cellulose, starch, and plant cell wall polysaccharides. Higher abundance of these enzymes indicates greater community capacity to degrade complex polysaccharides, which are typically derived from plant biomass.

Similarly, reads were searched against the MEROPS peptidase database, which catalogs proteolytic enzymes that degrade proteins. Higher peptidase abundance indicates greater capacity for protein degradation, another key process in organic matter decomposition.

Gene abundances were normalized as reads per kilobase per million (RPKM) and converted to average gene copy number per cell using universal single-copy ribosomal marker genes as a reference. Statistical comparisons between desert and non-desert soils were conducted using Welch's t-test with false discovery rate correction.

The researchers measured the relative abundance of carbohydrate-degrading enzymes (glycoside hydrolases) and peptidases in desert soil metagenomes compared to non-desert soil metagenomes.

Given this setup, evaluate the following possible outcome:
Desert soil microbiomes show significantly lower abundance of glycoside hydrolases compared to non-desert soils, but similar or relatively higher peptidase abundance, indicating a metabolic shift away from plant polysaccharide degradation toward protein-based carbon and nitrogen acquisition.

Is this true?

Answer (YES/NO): NO